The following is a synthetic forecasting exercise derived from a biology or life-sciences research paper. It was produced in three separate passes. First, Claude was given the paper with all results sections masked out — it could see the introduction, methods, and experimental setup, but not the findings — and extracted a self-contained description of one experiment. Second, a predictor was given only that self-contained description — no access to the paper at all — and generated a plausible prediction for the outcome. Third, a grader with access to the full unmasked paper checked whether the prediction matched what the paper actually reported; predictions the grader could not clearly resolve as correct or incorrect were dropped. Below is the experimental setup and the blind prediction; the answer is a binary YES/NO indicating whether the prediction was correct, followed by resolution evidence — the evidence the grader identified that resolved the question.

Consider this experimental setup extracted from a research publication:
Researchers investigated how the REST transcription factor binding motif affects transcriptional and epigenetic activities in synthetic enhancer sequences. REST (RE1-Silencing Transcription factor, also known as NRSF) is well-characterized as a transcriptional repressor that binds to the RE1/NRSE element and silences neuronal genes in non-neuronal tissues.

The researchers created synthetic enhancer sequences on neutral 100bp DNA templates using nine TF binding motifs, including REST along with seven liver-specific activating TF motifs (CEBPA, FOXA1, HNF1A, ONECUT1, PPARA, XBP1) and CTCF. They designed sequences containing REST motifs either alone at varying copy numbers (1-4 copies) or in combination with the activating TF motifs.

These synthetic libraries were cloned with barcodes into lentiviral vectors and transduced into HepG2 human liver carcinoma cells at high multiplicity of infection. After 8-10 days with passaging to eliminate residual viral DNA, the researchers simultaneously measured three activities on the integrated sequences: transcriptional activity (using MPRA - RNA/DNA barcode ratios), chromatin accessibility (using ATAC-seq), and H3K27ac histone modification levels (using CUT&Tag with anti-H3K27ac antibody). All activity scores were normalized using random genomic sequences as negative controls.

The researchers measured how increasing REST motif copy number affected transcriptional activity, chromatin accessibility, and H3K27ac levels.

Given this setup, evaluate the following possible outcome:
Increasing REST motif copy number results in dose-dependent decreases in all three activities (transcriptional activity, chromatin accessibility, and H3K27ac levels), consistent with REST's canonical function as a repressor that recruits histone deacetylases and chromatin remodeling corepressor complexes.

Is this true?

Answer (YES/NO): NO